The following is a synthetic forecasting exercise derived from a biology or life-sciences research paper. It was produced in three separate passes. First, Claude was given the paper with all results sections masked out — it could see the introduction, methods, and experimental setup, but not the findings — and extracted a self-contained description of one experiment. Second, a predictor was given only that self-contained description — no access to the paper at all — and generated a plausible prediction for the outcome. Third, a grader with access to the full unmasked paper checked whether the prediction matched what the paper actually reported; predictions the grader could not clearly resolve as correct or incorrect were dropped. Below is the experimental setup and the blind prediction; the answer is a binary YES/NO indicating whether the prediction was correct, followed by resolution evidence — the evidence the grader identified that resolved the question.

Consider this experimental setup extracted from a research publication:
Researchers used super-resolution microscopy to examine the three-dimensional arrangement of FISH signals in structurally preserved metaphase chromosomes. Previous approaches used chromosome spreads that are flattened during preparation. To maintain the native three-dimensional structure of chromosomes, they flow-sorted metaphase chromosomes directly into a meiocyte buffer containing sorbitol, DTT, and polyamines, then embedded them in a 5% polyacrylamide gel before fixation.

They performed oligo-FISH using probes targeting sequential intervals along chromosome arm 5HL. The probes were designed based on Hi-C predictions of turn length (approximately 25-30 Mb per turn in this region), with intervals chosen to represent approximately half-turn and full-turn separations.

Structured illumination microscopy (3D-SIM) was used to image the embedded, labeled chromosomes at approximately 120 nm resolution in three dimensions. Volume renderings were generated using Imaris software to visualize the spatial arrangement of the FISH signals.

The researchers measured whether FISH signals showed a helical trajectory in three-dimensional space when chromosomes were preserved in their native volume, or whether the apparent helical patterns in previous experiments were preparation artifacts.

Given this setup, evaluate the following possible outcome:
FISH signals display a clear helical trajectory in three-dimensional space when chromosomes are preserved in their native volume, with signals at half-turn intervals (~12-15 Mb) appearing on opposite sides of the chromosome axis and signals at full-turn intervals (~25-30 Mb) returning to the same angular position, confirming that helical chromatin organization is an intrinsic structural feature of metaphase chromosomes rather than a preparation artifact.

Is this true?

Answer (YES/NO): YES